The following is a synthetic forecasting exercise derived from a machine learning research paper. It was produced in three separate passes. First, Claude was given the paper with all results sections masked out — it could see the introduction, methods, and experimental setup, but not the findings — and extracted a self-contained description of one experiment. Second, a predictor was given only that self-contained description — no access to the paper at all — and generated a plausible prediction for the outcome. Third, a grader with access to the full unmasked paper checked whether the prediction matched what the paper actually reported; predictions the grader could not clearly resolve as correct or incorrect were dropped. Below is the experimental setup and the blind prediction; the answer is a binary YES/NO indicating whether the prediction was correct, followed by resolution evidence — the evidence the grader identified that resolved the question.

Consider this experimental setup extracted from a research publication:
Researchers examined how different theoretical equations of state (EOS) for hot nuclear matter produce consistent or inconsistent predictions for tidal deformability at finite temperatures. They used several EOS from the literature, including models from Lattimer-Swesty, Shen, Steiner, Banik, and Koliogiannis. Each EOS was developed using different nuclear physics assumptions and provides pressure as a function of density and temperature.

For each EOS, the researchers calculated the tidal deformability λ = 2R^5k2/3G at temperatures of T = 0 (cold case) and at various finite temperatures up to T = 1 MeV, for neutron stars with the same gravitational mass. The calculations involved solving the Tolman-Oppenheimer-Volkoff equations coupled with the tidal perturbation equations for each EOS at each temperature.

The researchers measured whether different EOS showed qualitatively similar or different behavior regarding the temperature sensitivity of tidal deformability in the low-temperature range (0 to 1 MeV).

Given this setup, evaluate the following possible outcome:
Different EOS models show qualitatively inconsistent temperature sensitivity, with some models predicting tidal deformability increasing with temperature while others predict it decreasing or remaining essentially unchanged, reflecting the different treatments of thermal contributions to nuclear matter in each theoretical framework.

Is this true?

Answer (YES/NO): NO